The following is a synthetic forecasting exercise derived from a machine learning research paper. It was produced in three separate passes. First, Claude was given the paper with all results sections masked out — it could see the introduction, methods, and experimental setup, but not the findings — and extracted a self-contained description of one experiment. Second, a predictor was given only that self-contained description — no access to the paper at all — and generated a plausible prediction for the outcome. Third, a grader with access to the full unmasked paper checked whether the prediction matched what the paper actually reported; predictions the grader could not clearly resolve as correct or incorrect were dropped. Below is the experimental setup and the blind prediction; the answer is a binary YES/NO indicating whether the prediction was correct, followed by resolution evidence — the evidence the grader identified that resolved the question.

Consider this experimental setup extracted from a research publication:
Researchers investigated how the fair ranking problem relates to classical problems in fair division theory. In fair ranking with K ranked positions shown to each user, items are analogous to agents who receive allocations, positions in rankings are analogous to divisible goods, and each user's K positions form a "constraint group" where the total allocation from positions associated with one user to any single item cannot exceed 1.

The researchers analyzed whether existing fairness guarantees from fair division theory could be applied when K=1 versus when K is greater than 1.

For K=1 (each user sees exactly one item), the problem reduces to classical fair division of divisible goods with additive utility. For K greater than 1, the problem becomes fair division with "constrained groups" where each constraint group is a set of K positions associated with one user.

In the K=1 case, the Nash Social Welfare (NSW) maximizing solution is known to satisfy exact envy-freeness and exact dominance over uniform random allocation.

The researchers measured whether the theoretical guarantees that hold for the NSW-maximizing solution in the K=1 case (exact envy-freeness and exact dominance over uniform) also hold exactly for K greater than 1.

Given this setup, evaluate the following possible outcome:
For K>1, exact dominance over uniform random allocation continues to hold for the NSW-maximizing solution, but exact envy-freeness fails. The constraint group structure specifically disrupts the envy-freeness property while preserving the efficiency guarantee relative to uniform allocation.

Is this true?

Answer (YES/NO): NO